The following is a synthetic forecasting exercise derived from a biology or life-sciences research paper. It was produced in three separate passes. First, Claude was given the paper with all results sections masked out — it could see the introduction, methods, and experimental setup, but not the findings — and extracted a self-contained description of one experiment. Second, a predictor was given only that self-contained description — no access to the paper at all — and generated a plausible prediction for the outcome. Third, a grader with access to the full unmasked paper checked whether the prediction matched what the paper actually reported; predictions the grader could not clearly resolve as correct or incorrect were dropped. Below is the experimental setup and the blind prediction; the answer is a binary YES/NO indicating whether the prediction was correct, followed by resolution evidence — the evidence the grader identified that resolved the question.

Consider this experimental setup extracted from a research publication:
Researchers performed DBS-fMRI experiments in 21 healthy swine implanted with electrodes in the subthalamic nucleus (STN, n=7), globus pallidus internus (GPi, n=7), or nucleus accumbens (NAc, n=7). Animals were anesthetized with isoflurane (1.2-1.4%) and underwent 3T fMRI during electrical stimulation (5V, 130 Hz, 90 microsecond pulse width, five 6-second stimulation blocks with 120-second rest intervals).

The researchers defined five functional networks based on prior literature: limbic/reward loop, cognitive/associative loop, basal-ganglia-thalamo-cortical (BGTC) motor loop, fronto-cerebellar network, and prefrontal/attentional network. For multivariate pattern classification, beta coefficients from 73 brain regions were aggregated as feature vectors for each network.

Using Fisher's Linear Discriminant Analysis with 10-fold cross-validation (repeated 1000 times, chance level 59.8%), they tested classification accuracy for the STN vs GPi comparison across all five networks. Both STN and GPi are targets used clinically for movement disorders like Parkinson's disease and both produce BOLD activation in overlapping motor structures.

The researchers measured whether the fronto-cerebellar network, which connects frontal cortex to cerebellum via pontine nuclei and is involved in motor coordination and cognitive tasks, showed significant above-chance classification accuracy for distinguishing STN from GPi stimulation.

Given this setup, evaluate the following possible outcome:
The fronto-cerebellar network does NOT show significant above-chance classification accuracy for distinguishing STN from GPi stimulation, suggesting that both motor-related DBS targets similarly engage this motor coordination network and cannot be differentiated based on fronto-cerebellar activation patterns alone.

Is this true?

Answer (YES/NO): YES